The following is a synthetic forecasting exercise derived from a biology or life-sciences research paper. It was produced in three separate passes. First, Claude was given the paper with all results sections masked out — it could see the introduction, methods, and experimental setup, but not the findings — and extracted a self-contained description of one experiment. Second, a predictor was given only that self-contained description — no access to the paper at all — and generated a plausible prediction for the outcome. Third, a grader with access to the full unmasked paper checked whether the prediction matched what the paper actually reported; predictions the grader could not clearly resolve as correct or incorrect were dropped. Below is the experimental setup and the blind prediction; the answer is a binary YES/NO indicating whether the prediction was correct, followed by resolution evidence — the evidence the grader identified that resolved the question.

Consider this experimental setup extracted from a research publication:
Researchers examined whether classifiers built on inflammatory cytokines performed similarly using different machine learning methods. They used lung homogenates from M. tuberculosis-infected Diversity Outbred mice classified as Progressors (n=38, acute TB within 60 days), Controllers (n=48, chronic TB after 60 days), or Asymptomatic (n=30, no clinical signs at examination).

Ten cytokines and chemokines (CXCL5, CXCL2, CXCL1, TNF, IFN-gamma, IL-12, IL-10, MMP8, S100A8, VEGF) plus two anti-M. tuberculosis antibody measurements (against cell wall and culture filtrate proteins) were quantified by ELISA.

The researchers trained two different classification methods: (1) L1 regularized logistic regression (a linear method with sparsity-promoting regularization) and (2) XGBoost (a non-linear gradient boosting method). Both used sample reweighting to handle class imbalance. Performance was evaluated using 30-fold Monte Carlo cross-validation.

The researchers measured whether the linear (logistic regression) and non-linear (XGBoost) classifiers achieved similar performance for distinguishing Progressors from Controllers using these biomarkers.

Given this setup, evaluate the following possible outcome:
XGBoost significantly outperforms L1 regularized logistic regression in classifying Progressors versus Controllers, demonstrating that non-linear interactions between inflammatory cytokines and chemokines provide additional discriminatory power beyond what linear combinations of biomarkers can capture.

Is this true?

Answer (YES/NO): NO